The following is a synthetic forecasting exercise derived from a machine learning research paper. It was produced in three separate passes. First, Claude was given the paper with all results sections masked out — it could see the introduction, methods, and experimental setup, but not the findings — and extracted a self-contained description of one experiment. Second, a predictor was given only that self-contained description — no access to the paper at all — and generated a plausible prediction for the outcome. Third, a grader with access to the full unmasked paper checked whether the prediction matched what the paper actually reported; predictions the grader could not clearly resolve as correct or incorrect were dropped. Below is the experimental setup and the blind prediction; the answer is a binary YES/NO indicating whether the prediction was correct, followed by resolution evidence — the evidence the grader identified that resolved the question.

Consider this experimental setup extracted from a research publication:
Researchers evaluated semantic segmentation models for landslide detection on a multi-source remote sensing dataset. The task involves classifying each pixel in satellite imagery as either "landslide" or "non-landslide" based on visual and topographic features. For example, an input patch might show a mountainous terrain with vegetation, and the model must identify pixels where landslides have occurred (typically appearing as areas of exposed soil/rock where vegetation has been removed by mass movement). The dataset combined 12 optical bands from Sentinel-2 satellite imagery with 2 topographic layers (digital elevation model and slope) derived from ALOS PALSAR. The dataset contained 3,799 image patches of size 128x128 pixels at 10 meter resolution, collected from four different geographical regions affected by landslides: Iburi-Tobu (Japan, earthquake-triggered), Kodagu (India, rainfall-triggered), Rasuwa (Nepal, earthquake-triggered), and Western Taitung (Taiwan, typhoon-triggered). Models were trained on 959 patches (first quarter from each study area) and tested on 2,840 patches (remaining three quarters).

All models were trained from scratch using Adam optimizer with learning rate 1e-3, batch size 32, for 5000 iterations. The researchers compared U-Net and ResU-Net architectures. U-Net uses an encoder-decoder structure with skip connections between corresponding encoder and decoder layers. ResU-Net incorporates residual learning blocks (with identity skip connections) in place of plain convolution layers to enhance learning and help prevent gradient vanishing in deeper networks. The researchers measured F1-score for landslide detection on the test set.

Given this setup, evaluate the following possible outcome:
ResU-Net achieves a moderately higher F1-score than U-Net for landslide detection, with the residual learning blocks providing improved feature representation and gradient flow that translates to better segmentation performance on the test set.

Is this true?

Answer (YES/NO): YES